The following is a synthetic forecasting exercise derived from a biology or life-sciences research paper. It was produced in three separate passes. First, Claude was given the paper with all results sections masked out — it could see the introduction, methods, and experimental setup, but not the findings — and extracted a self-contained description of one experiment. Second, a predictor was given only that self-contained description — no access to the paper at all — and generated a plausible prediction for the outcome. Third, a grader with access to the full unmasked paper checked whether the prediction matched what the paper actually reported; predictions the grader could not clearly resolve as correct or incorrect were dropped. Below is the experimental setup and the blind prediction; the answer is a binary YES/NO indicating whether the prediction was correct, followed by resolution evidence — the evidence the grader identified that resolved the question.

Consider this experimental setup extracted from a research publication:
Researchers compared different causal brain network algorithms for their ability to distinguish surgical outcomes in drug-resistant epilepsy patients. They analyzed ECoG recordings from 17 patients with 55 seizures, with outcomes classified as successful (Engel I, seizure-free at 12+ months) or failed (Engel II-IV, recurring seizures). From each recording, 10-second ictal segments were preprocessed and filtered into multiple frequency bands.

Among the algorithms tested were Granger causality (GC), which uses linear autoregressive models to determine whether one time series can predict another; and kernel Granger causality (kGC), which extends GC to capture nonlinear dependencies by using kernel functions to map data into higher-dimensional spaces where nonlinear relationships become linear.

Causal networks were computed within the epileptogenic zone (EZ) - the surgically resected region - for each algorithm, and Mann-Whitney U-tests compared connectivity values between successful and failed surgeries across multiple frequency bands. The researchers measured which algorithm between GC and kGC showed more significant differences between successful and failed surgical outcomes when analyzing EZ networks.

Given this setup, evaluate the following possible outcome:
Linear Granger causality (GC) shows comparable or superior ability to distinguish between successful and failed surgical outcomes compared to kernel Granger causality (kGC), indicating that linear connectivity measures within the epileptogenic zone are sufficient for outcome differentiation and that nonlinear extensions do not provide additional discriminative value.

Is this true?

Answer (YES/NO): YES